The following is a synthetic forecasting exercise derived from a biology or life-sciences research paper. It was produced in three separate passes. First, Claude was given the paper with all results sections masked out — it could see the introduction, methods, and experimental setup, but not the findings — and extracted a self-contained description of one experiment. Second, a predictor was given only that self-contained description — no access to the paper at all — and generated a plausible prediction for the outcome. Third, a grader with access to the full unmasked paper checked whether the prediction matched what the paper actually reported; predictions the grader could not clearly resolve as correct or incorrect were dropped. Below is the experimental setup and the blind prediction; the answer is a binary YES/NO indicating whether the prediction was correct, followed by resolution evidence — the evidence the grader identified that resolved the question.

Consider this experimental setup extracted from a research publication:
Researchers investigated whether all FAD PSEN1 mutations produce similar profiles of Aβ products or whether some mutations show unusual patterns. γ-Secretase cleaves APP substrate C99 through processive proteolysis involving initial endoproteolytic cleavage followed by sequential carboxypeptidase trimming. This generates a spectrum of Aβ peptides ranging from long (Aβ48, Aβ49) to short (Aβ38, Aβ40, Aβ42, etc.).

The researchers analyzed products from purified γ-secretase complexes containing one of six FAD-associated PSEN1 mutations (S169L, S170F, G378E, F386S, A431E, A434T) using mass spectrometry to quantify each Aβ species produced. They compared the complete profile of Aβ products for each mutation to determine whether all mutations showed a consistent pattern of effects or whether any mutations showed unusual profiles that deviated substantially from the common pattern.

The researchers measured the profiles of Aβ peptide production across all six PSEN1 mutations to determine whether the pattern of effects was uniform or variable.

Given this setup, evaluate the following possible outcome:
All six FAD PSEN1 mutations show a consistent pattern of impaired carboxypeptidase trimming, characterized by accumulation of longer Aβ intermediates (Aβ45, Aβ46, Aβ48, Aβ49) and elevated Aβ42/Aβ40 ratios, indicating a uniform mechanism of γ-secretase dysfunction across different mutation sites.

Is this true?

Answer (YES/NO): NO